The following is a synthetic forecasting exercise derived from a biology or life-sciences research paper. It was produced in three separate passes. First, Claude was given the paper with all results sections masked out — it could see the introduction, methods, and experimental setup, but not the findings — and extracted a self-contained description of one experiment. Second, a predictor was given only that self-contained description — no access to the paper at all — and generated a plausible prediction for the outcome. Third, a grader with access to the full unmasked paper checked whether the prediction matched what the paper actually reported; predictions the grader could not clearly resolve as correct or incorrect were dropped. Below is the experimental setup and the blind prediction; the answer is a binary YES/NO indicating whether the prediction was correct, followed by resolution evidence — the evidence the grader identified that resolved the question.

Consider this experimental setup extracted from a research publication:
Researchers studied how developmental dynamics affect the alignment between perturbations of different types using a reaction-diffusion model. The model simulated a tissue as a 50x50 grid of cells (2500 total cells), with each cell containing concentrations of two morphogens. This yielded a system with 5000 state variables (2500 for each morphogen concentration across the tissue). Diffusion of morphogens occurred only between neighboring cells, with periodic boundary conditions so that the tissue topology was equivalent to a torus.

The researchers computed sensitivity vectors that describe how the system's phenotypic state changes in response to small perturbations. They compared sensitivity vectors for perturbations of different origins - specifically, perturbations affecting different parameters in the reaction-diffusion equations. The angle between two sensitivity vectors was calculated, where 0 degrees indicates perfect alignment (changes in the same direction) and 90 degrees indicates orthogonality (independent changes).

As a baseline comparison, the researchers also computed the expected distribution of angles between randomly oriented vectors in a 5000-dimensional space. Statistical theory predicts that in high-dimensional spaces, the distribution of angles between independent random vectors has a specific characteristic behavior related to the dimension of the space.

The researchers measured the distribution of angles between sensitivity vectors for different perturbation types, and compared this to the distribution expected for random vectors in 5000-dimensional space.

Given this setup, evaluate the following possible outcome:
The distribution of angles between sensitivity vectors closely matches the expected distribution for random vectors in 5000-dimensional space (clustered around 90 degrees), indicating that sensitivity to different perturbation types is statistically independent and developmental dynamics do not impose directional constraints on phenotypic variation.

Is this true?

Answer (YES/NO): NO